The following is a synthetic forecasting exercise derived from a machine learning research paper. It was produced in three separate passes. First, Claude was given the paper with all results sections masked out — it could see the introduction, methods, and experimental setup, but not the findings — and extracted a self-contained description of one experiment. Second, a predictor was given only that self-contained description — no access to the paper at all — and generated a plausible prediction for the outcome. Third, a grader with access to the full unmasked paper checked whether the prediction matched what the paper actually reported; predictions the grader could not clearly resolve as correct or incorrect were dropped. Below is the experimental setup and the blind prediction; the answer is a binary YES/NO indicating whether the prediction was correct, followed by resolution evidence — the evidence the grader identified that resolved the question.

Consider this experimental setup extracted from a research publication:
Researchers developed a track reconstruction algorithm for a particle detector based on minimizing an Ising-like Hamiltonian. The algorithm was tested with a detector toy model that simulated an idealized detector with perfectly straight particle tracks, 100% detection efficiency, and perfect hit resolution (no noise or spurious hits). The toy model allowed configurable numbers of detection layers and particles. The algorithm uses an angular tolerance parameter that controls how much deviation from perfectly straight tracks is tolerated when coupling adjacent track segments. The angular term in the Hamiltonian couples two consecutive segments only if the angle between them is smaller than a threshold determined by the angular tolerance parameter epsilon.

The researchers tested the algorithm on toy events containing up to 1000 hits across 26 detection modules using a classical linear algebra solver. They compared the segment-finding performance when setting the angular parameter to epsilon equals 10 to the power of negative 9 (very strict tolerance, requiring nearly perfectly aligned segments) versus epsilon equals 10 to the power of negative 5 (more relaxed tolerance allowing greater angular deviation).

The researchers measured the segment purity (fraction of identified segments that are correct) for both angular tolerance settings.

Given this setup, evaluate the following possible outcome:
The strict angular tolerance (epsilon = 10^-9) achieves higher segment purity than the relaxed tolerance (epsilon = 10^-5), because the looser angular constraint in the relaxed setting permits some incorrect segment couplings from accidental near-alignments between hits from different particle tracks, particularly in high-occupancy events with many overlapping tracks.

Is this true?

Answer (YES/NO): YES